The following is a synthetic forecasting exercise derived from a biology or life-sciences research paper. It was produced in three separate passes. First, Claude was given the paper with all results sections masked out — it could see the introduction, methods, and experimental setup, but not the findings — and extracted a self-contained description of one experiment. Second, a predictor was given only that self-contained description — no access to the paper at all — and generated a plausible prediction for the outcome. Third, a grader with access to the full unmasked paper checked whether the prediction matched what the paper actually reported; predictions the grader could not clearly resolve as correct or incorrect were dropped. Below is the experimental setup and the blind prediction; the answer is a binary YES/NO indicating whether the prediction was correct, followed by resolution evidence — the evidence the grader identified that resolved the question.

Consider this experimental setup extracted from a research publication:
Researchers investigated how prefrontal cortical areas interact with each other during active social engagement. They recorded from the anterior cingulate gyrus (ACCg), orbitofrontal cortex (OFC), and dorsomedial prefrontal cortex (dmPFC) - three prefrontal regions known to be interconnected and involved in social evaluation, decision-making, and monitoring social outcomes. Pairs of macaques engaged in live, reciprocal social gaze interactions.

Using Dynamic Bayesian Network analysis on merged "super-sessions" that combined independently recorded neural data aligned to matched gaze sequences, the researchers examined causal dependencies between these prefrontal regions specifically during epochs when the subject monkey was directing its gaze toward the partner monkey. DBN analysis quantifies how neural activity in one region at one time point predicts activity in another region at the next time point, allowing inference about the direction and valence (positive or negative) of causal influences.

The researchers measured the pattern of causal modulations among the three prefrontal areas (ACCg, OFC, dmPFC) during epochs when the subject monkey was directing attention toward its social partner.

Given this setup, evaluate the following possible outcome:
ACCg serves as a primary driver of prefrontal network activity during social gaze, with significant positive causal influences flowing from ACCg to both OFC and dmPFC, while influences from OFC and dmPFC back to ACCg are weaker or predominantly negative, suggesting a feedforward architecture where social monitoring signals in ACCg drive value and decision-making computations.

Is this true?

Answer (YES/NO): NO